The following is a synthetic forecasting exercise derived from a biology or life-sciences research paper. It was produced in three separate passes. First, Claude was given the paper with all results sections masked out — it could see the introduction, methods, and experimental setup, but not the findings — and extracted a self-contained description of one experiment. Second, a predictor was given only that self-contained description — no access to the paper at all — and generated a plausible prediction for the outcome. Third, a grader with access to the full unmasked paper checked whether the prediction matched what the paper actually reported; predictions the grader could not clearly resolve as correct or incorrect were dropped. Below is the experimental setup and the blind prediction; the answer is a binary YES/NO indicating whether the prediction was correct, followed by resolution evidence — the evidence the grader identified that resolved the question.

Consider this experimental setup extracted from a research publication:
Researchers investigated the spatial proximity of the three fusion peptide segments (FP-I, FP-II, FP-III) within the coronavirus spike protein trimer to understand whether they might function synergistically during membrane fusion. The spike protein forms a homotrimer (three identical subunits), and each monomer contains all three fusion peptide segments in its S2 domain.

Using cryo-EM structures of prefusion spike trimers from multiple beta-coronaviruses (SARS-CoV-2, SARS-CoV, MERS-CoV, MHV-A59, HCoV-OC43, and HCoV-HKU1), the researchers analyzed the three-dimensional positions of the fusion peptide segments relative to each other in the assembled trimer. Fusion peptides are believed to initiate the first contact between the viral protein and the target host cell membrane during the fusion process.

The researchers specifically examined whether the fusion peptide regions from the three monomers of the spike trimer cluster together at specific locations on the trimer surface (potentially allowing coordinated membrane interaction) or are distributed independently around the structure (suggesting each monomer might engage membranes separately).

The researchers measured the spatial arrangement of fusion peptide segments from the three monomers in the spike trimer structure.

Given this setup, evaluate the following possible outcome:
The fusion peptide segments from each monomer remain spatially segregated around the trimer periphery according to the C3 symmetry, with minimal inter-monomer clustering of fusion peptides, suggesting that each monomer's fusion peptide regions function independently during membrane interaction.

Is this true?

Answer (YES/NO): YES